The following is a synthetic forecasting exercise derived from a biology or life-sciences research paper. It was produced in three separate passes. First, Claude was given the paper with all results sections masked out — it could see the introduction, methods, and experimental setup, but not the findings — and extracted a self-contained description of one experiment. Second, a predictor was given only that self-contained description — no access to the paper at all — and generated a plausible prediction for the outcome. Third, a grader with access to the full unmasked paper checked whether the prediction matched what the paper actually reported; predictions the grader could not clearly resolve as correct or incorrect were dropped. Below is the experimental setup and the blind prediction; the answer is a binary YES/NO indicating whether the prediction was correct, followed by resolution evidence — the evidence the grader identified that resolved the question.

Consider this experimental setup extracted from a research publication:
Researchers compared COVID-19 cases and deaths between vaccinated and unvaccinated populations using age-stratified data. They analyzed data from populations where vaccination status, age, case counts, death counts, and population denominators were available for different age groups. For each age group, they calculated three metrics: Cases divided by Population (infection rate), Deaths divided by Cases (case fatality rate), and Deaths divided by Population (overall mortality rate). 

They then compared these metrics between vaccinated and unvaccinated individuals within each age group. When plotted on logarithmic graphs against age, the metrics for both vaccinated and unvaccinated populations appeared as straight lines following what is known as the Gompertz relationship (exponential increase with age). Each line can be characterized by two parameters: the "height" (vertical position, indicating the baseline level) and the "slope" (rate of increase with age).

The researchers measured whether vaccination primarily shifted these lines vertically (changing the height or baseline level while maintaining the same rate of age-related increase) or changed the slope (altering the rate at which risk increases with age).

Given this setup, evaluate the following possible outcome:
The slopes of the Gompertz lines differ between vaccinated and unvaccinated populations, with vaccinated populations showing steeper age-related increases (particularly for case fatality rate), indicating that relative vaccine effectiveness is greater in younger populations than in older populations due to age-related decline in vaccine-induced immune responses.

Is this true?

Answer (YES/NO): NO